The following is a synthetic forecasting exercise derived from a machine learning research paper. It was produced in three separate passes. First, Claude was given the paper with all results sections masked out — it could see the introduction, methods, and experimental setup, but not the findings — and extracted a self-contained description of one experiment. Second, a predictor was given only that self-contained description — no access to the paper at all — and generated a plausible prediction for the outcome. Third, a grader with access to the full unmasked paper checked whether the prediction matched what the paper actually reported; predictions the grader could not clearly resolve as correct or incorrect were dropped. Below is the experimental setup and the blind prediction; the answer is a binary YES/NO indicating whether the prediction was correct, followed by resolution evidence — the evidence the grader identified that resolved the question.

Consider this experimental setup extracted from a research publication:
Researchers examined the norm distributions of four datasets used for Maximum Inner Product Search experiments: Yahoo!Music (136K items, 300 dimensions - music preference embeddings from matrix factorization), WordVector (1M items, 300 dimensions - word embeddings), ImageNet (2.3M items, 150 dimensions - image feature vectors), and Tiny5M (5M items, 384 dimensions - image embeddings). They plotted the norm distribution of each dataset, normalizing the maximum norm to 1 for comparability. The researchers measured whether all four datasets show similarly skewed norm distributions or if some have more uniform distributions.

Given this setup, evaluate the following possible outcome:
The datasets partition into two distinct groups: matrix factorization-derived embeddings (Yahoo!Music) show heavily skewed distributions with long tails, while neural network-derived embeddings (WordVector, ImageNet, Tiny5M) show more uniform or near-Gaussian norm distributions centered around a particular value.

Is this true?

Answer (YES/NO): NO